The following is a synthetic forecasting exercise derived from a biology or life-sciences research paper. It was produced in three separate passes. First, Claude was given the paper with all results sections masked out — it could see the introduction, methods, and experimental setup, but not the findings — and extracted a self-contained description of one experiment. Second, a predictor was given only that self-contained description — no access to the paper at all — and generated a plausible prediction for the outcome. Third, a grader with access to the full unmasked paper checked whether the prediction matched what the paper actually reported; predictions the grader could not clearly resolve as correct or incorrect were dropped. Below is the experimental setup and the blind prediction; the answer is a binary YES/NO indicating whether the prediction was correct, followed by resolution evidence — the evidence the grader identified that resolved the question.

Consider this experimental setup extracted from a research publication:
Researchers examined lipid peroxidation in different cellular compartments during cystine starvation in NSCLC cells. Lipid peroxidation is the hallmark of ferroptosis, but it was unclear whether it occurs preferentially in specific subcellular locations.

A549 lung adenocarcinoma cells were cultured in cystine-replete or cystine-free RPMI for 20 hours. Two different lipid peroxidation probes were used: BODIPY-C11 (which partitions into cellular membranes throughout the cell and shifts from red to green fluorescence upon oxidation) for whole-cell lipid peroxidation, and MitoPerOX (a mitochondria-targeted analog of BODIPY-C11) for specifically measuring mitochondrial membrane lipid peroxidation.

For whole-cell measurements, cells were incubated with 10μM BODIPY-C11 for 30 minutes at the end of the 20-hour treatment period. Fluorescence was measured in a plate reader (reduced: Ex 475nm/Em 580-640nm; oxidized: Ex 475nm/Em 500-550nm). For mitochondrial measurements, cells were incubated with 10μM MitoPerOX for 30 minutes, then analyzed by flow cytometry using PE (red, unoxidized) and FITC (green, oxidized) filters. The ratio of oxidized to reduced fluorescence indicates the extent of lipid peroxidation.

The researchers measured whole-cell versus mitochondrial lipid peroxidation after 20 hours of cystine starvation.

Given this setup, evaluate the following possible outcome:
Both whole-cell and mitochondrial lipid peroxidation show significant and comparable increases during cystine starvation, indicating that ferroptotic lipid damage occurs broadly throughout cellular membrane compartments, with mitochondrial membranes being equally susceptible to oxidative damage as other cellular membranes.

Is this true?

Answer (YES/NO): NO